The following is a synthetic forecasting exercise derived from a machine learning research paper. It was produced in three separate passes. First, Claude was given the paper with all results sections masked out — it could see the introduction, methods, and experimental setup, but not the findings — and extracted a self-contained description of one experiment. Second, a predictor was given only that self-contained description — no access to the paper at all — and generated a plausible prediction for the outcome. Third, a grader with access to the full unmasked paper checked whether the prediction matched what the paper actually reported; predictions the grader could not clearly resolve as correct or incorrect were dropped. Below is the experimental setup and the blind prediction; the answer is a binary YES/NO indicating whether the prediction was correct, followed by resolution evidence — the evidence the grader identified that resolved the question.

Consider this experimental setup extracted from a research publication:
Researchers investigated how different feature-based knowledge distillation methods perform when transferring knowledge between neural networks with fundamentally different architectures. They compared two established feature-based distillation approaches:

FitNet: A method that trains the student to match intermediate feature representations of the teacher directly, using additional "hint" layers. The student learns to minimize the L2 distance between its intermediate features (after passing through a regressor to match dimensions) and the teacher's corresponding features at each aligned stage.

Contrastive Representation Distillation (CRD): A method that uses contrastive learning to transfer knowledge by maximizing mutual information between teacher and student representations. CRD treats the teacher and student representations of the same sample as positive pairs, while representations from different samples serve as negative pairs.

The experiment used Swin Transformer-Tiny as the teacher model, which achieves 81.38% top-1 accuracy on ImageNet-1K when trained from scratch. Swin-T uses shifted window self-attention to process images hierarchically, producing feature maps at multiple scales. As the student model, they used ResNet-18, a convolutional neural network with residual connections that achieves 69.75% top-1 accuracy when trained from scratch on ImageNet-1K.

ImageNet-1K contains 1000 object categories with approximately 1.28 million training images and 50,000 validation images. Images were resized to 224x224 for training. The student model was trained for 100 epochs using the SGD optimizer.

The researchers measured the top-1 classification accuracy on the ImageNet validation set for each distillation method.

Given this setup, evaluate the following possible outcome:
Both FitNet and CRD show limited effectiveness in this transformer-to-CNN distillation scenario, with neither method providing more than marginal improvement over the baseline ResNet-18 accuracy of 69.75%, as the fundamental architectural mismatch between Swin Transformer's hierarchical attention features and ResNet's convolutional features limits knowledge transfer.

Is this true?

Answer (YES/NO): NO